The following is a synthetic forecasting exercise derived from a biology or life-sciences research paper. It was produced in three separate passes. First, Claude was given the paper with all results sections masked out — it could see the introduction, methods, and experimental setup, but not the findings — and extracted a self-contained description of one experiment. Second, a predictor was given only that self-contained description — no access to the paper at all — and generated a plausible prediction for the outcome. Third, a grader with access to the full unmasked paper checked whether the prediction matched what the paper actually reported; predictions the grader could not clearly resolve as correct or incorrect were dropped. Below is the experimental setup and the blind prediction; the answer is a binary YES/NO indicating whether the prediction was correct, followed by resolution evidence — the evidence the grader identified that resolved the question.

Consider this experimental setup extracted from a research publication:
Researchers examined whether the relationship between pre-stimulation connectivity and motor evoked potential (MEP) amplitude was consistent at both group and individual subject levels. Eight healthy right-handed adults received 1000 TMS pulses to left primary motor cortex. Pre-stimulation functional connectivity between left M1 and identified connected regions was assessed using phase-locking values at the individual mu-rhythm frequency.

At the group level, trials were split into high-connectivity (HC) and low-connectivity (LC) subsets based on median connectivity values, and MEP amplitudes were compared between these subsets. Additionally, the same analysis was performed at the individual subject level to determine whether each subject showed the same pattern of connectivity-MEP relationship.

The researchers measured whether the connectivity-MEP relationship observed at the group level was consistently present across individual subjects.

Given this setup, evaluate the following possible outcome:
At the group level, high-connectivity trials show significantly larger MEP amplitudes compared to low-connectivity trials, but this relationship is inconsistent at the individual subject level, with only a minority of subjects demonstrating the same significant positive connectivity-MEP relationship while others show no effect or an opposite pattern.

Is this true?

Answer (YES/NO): NO